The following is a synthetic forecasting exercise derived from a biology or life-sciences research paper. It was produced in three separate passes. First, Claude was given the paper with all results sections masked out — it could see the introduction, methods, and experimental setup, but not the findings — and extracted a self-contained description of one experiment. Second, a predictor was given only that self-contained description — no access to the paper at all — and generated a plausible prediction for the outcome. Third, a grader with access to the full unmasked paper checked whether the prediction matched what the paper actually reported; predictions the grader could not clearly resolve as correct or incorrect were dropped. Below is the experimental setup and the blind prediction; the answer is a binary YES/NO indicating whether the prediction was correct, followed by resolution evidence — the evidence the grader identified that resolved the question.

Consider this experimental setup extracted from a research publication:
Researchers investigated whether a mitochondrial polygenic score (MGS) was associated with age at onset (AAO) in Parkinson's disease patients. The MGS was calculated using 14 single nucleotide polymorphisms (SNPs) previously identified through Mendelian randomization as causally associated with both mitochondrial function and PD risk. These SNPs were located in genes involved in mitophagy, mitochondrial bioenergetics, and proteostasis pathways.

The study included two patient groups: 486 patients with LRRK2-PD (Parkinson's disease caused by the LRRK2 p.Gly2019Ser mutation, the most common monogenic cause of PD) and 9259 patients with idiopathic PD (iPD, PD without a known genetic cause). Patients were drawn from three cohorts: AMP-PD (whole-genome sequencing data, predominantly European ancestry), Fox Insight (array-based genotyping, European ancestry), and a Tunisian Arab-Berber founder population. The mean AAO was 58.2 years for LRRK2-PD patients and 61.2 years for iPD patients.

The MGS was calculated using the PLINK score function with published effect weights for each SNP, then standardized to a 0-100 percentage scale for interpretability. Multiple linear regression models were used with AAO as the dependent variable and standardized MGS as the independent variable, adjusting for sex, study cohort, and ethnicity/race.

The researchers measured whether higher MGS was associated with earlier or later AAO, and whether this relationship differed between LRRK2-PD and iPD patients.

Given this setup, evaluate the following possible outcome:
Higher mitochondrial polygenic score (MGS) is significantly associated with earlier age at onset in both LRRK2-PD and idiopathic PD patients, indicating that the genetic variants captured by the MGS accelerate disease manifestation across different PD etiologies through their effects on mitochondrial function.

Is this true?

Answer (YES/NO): NO